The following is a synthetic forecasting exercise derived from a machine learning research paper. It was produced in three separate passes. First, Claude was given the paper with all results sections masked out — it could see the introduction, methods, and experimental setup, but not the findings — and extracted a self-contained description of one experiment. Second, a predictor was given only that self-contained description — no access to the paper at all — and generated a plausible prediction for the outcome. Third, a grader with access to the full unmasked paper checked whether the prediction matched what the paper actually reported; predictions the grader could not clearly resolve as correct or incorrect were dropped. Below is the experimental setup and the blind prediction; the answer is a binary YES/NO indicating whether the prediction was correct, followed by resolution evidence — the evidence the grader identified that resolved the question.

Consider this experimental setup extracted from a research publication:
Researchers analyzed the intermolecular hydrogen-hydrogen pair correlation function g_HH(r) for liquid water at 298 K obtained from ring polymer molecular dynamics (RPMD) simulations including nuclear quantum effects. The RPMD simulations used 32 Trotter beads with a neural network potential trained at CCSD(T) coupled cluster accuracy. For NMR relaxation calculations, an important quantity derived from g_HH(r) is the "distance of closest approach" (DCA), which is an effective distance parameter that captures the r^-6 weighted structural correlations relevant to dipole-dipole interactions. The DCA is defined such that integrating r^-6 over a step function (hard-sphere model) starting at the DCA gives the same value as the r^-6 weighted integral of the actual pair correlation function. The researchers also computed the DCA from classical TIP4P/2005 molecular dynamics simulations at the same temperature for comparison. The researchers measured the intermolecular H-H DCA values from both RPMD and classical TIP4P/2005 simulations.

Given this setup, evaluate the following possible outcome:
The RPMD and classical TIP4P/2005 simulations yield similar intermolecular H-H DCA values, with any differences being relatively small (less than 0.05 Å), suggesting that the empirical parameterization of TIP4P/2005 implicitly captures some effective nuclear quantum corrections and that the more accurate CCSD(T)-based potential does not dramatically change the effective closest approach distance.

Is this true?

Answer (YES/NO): YES